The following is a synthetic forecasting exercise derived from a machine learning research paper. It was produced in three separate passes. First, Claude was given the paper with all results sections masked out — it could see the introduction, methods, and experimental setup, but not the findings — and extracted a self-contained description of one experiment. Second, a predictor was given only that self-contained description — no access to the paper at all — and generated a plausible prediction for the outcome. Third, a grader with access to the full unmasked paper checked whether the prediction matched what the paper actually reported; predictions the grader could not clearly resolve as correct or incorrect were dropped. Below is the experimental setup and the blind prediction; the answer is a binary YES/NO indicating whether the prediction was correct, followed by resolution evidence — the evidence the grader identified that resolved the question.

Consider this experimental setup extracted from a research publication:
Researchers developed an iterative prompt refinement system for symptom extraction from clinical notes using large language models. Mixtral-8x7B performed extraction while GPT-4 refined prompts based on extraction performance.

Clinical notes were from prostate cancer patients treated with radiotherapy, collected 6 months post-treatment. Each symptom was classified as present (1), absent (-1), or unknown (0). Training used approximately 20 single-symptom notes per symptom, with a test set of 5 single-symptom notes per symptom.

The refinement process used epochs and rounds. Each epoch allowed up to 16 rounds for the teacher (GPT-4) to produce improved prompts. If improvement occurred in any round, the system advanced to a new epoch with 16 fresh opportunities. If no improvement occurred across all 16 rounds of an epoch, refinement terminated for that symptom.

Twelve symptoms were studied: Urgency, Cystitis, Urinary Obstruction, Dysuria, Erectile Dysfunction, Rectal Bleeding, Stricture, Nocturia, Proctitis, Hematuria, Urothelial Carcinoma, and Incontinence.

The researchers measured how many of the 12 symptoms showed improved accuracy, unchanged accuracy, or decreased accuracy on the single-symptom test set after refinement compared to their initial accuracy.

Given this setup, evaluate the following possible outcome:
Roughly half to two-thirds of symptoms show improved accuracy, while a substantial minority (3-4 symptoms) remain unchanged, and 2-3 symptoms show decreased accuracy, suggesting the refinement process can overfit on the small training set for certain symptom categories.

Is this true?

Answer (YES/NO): YES